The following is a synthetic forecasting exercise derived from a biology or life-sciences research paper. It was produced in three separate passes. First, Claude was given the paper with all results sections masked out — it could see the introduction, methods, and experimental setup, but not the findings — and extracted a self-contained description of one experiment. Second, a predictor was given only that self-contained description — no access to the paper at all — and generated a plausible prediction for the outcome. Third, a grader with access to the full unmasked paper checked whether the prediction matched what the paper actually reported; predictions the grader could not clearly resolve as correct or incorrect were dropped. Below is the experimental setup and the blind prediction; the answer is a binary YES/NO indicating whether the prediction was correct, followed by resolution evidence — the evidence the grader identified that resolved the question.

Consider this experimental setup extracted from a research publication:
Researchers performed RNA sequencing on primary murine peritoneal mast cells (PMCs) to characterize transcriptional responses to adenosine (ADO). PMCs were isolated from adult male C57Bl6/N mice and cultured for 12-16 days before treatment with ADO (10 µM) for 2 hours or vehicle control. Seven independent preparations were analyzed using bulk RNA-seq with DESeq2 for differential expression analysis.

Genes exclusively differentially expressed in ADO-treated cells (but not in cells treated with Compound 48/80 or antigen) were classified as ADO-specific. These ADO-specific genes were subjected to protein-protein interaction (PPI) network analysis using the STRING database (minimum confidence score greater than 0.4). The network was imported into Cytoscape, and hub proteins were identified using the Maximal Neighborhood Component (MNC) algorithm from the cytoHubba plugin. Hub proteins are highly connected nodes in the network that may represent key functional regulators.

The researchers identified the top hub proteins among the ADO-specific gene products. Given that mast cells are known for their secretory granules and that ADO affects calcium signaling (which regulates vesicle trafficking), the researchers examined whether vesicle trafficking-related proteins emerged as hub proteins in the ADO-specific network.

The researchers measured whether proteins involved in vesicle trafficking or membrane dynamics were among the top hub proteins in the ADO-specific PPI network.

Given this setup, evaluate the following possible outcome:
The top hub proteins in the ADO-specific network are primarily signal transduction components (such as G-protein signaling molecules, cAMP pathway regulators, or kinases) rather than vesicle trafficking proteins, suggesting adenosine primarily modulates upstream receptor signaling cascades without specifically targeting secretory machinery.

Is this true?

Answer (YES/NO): NO